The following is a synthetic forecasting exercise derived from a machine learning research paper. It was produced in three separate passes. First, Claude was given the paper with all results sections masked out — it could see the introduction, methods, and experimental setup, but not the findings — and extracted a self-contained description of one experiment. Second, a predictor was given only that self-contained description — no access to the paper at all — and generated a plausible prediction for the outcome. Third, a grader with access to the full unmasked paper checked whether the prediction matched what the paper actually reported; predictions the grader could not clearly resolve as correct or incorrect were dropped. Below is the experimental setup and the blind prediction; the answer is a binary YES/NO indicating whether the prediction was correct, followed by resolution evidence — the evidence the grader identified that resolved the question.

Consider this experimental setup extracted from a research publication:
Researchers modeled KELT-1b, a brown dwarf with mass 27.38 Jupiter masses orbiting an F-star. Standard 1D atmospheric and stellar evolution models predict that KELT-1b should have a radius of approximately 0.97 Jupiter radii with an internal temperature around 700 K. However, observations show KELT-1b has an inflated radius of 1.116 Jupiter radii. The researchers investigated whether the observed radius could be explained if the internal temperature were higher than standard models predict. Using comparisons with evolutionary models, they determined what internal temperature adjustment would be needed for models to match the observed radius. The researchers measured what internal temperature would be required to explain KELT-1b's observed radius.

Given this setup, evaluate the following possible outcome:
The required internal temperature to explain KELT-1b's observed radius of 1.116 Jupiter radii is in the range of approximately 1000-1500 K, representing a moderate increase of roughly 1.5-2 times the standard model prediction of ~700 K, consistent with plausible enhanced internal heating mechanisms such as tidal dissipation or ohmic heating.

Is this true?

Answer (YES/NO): NO